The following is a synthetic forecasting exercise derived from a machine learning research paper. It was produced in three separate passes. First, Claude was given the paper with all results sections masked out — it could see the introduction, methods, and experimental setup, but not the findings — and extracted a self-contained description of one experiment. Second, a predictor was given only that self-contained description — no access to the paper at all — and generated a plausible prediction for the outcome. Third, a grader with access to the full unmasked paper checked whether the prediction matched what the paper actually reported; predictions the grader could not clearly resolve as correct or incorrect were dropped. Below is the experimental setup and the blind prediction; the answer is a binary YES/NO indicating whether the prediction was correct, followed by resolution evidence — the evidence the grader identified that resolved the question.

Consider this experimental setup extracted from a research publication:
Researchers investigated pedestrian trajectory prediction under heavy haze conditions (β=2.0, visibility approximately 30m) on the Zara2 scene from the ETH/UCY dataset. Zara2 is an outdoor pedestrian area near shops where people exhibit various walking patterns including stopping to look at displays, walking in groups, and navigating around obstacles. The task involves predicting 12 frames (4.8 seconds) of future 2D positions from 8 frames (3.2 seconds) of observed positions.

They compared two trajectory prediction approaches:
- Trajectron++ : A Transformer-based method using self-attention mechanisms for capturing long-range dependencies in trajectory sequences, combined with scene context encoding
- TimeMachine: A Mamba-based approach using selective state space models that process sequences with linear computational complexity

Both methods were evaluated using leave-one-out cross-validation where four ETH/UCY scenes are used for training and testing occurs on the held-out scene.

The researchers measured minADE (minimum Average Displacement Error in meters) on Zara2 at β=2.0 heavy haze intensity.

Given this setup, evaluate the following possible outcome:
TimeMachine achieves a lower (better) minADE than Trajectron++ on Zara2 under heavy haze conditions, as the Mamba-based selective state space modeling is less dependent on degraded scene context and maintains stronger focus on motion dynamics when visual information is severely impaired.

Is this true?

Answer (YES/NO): YES